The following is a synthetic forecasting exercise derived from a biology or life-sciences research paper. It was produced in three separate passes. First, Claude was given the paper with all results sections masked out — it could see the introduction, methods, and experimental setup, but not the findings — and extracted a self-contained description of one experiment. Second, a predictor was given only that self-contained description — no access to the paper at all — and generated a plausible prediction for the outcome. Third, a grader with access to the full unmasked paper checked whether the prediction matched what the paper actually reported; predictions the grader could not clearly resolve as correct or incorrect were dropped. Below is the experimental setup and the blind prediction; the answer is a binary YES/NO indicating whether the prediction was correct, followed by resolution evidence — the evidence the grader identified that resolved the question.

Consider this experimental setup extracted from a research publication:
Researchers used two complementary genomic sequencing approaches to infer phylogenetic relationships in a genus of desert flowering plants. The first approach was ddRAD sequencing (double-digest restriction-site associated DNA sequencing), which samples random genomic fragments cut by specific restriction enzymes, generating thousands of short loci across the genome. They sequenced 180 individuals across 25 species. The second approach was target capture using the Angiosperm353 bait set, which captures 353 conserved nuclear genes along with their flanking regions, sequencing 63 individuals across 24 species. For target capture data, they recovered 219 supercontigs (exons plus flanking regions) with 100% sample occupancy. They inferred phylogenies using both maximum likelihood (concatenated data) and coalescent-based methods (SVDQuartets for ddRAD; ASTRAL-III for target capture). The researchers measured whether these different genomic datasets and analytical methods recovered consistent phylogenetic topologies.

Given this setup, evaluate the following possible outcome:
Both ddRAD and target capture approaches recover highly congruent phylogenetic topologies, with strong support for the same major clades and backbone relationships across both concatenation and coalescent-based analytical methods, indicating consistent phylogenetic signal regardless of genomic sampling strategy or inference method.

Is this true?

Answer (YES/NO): NO